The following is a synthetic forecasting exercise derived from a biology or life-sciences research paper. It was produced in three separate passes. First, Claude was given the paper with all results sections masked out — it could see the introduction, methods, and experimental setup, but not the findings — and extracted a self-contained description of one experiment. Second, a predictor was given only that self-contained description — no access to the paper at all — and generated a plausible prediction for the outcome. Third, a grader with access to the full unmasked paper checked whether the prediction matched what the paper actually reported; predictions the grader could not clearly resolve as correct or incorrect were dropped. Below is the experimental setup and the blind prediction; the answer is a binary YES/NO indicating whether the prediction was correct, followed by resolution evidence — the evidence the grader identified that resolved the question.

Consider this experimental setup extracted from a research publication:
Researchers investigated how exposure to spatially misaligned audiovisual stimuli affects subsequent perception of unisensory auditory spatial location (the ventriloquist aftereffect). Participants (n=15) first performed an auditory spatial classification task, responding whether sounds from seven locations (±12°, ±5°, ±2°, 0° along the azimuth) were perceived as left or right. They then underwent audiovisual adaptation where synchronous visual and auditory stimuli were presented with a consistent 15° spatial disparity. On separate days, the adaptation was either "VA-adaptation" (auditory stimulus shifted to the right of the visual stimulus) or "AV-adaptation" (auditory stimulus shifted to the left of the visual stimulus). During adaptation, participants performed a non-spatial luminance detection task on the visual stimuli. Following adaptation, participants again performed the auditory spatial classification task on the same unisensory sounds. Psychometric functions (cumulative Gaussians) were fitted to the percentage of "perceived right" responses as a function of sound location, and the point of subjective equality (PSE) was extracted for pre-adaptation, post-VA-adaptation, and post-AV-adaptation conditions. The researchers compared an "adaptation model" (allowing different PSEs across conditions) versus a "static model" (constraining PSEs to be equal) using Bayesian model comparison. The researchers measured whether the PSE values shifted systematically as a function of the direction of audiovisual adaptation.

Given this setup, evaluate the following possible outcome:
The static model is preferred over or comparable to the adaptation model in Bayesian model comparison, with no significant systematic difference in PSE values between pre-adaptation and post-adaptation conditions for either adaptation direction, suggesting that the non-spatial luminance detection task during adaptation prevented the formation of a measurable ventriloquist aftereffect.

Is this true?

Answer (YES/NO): NO